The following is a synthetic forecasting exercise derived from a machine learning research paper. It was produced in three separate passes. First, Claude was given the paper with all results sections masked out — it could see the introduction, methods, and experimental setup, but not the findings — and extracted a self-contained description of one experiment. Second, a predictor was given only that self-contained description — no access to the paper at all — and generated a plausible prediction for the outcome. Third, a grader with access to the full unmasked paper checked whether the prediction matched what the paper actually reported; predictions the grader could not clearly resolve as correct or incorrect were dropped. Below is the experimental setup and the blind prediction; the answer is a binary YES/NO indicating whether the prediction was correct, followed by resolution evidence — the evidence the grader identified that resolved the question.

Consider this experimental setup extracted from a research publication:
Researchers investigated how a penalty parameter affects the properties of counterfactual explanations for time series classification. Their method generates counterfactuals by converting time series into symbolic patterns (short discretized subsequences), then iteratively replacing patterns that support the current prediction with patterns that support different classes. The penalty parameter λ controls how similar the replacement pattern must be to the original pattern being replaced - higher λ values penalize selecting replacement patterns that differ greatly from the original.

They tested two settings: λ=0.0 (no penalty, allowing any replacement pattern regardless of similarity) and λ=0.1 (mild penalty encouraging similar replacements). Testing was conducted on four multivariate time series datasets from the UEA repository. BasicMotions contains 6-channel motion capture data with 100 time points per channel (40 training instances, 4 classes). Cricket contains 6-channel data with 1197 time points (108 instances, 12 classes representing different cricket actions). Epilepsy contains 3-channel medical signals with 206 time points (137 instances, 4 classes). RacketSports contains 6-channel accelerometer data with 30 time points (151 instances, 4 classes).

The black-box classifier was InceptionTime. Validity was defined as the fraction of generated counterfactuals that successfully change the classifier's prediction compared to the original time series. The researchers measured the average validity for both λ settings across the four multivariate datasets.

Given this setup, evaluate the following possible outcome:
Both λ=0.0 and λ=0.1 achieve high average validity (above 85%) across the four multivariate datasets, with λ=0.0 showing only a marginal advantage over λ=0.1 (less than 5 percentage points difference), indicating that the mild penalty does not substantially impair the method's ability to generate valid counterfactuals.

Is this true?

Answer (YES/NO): NO